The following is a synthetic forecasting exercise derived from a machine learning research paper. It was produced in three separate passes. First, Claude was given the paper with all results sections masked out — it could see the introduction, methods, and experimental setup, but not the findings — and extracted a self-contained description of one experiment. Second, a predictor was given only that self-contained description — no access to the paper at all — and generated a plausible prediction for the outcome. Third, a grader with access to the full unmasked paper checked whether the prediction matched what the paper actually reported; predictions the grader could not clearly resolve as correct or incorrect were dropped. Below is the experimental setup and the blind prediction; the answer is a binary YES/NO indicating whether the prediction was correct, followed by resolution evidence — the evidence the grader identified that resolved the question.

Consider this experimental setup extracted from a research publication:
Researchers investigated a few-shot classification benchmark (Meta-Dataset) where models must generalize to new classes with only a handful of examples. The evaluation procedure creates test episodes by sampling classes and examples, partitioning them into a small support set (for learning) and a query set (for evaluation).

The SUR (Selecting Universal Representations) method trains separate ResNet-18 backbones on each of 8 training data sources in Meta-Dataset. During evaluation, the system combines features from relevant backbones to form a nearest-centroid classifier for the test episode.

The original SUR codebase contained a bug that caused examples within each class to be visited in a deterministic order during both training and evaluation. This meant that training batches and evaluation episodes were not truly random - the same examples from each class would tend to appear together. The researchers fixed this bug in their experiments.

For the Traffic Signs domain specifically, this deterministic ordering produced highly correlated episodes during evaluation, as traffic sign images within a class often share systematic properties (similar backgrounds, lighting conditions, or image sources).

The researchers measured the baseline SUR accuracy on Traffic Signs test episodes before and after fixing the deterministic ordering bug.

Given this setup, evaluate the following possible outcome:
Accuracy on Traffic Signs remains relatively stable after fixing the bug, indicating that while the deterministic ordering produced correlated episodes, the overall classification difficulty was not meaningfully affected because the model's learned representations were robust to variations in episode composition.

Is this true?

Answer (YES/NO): NO